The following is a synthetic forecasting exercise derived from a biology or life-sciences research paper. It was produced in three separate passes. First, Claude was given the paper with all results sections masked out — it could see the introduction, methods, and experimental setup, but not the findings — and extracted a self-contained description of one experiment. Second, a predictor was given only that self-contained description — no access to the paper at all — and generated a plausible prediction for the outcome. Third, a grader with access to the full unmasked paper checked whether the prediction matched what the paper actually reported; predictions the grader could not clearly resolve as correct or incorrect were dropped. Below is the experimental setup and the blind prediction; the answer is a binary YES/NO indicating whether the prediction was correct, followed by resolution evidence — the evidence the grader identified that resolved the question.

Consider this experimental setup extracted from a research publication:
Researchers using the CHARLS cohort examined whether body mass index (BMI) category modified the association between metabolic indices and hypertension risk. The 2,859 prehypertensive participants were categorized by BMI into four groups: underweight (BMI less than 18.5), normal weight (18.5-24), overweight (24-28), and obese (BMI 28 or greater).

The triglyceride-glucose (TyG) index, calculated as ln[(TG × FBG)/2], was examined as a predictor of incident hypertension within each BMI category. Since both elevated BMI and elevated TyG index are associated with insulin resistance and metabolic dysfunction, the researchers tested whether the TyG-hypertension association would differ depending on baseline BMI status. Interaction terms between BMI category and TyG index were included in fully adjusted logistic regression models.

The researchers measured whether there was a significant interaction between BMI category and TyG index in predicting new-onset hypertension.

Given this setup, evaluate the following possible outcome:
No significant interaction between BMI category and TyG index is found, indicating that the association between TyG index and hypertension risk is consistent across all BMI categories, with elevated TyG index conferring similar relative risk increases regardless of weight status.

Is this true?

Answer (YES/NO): YES